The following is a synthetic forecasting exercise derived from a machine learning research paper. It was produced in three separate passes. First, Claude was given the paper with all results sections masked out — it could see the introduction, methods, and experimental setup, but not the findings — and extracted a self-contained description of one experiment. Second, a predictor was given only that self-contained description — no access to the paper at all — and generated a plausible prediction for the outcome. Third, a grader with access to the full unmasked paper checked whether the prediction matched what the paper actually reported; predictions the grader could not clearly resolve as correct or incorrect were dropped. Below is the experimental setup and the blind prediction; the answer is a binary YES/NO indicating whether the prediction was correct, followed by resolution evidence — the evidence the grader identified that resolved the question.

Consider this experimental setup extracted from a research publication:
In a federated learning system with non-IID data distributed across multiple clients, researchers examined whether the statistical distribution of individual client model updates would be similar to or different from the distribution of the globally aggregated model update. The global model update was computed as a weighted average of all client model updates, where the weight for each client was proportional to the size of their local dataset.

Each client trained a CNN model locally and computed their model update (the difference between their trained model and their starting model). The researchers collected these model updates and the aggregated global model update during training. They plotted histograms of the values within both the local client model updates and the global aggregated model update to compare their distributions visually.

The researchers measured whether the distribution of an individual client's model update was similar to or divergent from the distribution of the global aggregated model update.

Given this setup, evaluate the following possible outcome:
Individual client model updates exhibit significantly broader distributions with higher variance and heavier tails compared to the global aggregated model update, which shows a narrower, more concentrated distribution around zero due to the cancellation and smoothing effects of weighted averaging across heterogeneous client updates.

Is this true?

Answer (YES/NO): NO